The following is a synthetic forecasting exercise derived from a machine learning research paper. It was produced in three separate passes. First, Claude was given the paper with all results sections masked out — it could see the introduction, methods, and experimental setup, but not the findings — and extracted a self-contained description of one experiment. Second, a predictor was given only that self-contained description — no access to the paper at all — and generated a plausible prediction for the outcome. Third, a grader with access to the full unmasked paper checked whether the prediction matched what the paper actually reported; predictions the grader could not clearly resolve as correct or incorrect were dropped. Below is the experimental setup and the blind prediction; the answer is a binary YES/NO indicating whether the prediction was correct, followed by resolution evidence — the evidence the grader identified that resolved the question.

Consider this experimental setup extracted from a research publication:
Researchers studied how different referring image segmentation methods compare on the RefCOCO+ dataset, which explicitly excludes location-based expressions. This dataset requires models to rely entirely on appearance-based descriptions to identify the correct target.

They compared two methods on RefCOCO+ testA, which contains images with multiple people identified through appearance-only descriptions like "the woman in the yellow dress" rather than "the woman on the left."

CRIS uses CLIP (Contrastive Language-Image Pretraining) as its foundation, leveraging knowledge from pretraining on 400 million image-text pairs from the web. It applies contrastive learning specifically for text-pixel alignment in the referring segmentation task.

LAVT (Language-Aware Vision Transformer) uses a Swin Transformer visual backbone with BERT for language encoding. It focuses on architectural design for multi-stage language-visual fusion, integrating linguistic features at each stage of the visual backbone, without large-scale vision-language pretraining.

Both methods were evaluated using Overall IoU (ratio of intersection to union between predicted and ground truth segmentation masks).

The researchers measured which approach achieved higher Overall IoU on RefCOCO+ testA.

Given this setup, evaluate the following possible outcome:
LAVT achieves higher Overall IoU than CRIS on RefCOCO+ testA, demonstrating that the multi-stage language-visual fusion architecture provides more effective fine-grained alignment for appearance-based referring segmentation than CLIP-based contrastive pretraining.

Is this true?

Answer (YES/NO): YES